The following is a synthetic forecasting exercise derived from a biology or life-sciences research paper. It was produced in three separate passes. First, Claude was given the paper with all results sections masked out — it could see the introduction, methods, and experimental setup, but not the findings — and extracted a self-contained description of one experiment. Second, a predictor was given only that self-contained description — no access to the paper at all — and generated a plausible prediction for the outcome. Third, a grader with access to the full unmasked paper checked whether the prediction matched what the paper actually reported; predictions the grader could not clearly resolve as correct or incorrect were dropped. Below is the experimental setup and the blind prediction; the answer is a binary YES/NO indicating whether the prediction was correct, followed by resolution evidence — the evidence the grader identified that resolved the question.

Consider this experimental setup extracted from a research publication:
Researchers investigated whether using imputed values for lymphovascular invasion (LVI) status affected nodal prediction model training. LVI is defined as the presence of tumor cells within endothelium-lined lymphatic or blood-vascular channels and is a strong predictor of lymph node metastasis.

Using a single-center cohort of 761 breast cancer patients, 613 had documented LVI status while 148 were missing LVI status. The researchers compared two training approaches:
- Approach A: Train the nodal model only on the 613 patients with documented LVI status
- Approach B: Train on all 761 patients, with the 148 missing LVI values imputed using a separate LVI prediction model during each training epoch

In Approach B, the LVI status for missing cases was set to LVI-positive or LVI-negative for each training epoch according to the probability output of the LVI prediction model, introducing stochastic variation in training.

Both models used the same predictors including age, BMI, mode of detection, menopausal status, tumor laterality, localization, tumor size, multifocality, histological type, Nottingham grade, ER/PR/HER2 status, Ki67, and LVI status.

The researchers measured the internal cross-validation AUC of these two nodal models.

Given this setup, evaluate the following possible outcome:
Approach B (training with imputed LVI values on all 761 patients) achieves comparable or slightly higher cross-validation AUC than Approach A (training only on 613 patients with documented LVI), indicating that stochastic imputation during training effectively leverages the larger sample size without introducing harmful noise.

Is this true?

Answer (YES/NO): NO